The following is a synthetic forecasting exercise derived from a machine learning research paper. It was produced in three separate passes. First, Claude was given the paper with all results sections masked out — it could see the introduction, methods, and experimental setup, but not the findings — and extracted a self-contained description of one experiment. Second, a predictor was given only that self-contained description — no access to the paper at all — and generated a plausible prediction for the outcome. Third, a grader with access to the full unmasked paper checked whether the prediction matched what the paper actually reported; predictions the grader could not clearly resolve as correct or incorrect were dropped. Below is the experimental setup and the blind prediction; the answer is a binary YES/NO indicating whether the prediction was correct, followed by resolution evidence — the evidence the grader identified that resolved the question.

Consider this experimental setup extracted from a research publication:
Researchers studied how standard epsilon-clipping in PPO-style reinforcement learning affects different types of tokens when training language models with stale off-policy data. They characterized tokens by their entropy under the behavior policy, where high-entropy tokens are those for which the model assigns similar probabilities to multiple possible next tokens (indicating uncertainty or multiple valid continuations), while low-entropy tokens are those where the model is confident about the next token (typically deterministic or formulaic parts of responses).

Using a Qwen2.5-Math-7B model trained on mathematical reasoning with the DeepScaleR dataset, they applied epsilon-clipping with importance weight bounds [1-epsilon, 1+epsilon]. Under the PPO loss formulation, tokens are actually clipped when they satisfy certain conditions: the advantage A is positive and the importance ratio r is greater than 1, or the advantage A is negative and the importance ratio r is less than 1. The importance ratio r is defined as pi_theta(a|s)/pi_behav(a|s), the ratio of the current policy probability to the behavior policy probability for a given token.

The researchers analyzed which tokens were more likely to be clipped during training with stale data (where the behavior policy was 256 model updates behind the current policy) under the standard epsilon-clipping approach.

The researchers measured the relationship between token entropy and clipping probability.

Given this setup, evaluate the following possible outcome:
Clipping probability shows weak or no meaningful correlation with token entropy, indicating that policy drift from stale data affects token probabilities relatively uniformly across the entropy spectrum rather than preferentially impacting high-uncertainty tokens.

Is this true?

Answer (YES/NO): NO